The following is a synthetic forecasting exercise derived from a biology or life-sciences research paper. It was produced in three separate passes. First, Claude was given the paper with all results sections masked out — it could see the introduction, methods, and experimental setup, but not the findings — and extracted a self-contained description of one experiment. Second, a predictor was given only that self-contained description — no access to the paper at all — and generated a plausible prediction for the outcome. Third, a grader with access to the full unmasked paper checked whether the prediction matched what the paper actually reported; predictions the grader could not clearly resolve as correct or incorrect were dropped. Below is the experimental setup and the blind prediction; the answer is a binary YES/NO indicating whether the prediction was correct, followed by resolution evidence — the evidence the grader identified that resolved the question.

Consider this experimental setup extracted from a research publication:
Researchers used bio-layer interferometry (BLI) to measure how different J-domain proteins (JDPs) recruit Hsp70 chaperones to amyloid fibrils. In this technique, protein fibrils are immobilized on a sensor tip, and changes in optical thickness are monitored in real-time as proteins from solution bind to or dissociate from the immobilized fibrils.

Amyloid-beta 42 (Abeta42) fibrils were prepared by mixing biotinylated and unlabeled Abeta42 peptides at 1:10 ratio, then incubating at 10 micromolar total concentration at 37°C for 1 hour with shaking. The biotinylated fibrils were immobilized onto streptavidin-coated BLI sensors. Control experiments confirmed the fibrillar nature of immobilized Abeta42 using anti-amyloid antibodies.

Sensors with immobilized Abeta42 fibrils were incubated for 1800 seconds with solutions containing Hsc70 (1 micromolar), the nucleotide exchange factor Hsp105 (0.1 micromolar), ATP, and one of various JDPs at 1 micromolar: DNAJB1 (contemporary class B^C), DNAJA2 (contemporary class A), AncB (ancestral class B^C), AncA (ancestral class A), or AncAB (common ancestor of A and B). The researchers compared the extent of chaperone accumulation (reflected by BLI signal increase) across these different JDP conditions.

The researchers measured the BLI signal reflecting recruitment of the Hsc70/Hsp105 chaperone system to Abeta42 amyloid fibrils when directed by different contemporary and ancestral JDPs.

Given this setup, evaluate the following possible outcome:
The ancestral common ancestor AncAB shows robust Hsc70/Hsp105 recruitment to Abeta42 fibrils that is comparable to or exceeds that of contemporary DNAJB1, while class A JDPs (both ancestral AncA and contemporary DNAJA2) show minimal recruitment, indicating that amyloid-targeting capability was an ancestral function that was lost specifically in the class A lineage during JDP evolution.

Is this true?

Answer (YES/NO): NO